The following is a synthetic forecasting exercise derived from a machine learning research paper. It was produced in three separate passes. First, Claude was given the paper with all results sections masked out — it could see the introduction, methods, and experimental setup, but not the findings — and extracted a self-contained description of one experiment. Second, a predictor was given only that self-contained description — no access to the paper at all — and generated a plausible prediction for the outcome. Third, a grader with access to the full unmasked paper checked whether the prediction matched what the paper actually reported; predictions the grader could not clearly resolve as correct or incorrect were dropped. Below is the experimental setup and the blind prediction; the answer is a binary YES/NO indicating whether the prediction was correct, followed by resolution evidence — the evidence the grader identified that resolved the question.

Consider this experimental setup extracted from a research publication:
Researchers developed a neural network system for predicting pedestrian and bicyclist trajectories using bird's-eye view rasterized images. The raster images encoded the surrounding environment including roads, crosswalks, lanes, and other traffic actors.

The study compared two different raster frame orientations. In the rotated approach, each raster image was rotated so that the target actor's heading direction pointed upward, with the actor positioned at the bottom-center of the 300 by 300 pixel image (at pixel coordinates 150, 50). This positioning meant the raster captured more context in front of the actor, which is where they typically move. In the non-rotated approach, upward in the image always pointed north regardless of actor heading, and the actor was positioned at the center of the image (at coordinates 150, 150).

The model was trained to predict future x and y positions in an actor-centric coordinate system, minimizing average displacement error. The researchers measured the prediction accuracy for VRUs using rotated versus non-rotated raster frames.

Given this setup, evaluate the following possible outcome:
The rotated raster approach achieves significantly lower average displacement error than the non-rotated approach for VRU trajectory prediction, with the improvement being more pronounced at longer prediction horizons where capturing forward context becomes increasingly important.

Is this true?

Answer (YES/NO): NO